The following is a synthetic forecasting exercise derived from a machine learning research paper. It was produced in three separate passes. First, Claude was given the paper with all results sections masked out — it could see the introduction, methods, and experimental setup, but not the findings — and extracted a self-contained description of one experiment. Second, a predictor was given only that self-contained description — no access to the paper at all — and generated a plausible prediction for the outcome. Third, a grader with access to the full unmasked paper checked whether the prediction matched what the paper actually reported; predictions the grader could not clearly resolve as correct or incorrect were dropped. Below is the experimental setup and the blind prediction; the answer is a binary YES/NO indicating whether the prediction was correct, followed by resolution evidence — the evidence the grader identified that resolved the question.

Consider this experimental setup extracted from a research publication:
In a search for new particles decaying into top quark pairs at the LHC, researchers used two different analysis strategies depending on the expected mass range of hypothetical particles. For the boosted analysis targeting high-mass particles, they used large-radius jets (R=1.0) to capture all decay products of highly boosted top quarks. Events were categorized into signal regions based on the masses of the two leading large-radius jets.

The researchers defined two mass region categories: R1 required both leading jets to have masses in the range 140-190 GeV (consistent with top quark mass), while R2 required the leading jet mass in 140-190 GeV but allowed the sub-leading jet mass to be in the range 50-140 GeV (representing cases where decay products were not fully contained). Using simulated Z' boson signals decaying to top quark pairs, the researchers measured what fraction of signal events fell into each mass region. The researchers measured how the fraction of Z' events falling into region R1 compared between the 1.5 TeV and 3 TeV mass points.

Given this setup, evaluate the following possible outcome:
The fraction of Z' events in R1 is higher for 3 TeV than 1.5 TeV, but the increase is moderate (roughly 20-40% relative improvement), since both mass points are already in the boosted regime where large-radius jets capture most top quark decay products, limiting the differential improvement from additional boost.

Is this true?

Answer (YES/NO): NO